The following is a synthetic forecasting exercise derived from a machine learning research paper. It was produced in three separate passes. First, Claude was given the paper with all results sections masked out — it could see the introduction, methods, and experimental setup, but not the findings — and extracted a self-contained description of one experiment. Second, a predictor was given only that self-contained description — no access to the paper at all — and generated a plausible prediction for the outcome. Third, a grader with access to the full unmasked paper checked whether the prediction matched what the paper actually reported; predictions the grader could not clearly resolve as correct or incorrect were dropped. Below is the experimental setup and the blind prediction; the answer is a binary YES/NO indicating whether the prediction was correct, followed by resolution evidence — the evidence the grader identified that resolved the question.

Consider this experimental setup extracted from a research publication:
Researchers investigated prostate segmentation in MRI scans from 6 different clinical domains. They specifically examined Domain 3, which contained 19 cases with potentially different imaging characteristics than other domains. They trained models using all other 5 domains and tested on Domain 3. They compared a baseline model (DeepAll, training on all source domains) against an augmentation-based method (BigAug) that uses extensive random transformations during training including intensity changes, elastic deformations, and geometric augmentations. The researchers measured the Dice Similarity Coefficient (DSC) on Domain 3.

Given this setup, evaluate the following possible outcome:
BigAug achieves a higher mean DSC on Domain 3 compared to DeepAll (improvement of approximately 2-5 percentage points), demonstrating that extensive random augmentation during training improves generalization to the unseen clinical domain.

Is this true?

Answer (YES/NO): NO